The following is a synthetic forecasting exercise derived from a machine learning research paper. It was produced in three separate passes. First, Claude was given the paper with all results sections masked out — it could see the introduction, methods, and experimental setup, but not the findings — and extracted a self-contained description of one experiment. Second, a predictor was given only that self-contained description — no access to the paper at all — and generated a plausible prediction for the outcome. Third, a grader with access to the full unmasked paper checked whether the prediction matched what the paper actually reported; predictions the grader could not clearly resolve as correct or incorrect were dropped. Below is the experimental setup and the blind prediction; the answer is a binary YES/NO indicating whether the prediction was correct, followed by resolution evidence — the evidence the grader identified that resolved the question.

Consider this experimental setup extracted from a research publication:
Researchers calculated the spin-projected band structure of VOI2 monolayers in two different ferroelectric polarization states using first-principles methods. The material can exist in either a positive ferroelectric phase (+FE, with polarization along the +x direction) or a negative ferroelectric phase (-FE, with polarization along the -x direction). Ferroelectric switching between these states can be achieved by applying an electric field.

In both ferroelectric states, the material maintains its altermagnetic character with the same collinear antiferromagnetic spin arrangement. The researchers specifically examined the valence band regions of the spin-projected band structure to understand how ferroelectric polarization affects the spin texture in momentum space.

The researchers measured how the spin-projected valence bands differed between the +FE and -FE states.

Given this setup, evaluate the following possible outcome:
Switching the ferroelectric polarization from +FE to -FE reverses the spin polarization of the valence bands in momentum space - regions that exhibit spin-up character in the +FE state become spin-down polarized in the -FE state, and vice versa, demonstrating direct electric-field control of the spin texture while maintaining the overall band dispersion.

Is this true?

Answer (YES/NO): YES